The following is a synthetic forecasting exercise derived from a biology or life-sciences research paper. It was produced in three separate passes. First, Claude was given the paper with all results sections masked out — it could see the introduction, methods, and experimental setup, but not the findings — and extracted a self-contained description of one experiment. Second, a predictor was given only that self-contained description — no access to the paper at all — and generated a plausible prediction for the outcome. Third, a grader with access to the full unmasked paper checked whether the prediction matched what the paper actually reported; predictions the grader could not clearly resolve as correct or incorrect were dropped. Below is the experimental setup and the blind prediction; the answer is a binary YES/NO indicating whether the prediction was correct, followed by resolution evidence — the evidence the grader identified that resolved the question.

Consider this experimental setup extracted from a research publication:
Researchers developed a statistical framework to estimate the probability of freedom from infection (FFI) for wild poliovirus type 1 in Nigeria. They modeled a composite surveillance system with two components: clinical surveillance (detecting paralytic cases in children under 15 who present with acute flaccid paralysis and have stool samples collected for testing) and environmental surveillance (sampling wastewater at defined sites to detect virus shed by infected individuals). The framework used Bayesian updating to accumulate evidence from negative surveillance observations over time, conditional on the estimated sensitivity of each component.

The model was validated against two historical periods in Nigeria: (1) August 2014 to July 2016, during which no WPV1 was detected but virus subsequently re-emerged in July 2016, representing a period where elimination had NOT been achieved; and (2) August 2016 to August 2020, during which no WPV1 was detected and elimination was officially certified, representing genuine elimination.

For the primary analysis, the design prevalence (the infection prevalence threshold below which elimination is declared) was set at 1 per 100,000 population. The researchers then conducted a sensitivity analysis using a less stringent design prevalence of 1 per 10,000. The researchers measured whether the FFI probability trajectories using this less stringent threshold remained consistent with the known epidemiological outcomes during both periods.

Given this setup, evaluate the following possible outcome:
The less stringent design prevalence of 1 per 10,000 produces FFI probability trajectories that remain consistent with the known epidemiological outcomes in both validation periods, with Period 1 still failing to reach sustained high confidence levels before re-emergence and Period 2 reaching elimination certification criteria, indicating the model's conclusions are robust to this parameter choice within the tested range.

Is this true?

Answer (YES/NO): NO